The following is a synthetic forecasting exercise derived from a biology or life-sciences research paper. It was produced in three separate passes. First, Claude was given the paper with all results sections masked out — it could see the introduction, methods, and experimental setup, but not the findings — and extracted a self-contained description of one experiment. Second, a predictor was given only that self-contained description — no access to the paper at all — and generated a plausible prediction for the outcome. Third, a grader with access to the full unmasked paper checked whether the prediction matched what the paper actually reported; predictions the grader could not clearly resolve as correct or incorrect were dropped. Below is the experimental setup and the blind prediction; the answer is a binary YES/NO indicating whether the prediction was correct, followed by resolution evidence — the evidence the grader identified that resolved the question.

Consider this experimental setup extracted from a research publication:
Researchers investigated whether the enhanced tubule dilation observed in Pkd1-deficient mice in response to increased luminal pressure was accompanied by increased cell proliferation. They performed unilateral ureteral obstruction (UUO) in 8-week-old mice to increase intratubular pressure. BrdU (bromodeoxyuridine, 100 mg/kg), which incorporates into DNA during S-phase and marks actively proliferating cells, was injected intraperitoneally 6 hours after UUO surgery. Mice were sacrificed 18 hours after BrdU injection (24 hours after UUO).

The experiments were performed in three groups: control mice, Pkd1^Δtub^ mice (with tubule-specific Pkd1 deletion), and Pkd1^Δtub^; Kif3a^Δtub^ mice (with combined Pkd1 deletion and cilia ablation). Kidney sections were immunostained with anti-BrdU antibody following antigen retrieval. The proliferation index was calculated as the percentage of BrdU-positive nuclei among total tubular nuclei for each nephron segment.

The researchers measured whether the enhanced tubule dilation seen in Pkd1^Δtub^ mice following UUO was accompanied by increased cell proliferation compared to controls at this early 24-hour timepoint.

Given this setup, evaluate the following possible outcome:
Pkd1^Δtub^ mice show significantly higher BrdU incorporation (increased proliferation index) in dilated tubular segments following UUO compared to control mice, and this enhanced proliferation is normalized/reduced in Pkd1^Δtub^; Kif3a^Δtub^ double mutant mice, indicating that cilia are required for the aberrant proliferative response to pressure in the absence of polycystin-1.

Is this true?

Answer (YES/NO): NO